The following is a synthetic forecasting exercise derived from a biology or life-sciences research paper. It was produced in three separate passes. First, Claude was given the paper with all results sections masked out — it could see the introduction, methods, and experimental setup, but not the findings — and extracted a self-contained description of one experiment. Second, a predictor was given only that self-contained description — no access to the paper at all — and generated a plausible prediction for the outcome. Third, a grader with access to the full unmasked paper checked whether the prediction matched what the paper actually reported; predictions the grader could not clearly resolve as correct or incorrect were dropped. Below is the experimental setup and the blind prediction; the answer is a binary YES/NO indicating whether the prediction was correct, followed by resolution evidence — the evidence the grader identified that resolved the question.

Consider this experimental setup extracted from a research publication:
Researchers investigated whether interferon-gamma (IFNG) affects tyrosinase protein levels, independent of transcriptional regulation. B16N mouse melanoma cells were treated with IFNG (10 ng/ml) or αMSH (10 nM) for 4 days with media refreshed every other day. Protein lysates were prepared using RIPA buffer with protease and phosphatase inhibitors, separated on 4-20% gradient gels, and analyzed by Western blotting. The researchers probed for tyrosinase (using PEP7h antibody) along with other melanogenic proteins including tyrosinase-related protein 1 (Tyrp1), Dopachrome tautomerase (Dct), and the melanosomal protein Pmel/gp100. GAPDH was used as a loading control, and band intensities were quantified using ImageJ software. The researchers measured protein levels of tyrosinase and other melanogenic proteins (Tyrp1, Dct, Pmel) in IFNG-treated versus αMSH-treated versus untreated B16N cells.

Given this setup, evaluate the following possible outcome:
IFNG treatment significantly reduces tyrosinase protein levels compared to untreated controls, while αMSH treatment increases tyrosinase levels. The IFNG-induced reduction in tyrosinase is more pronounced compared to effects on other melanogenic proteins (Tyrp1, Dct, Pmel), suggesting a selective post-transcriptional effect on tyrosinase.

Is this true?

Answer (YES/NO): NO